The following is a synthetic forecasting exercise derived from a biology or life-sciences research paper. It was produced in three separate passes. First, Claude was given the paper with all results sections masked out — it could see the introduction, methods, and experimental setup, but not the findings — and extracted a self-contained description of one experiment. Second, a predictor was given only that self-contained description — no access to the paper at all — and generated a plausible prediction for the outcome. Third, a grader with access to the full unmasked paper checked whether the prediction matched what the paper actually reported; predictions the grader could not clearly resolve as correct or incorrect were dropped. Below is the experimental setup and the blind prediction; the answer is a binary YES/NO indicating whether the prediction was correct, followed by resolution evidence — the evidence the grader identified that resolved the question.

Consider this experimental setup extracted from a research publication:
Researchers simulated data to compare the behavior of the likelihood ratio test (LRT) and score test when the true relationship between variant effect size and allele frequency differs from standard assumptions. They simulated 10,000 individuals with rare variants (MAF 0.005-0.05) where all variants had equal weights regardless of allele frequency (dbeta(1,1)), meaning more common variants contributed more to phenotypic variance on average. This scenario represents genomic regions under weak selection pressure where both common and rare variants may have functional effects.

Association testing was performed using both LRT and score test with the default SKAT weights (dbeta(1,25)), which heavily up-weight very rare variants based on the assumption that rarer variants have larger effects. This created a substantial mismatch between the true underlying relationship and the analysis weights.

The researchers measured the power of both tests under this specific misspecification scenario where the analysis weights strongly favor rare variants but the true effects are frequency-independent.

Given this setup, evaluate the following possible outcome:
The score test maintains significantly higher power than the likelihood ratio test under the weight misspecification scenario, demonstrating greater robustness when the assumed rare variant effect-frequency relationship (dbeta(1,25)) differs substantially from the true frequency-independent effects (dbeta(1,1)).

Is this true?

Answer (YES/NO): NO